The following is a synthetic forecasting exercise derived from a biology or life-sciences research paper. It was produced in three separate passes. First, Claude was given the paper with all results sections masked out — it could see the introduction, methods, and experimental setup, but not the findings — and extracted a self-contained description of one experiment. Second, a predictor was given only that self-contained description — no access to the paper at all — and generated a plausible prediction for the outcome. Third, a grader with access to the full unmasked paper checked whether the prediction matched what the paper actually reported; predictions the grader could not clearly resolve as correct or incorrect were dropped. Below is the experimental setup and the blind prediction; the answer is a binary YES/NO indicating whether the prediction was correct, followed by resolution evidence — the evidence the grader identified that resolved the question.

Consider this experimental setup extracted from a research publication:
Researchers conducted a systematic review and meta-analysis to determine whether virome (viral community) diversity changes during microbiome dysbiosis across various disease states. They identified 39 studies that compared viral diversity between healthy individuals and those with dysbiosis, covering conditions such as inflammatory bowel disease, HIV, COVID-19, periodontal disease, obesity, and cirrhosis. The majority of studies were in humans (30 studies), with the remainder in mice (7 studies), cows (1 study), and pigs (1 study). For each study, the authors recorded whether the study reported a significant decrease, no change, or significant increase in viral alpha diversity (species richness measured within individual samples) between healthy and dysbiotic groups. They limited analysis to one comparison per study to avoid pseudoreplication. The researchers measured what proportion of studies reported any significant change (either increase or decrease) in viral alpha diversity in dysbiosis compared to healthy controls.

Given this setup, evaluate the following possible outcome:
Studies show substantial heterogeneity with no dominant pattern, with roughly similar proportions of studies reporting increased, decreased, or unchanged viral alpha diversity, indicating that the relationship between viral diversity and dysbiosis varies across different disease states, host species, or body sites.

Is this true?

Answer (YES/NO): NO